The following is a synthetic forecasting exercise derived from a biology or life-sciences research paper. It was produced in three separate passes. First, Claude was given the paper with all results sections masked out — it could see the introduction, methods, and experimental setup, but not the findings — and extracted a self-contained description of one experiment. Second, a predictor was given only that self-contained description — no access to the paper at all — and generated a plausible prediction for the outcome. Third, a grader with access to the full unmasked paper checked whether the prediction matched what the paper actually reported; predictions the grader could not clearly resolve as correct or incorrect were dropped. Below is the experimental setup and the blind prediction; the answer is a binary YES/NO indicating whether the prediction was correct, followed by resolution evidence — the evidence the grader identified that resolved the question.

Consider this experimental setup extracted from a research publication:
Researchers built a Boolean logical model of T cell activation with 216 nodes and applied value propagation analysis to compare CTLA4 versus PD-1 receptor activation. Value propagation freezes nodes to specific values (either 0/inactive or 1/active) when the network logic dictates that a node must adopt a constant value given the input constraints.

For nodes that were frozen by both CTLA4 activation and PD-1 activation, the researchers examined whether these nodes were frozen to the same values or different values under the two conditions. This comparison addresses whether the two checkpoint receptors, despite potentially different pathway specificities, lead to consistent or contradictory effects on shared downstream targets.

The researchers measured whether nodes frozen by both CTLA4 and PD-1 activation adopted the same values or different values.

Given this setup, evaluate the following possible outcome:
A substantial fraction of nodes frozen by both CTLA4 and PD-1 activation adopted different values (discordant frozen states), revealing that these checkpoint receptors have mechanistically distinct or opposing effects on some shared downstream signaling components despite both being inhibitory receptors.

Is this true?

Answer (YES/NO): NO